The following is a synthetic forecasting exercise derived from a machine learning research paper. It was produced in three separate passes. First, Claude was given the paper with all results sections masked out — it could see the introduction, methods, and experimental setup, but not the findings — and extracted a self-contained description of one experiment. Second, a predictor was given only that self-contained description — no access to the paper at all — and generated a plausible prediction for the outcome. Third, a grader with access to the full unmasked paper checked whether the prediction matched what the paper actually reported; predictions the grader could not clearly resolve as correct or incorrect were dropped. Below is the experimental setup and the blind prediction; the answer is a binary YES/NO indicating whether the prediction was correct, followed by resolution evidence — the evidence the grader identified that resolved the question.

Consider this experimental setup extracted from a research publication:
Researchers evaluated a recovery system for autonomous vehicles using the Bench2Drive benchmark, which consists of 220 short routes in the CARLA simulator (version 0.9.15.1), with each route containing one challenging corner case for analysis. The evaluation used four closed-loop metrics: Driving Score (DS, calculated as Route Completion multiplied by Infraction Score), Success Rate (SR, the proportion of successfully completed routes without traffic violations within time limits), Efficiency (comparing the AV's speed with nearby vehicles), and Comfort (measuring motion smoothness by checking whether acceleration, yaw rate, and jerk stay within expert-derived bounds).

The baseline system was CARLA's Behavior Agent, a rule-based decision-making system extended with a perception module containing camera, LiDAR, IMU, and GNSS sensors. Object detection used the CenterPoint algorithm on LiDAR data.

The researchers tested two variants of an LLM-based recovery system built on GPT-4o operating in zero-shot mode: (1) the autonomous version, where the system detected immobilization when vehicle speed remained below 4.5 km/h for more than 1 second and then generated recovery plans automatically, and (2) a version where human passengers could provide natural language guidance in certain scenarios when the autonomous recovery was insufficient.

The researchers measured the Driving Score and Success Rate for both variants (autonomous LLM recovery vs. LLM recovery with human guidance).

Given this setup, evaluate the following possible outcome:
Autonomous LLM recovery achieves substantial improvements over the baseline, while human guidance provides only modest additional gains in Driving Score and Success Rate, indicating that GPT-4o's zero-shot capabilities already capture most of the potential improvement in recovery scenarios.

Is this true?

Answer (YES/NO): NO